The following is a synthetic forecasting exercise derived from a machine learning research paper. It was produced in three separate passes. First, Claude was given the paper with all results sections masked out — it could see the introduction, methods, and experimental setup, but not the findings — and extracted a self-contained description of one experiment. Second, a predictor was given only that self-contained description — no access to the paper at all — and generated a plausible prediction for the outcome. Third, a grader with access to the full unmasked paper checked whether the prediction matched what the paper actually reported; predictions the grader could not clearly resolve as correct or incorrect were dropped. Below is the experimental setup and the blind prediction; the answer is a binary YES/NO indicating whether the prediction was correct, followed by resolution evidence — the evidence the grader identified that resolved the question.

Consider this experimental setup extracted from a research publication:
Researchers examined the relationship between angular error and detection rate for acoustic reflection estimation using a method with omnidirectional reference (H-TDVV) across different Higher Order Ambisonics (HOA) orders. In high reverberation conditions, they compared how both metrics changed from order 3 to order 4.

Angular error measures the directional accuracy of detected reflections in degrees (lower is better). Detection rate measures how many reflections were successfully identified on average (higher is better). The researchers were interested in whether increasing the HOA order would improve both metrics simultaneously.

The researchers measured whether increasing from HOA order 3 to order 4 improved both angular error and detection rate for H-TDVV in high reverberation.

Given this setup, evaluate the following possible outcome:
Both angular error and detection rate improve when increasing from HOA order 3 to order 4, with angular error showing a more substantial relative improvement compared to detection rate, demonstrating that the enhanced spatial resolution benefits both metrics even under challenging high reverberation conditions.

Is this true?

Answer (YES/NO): NO